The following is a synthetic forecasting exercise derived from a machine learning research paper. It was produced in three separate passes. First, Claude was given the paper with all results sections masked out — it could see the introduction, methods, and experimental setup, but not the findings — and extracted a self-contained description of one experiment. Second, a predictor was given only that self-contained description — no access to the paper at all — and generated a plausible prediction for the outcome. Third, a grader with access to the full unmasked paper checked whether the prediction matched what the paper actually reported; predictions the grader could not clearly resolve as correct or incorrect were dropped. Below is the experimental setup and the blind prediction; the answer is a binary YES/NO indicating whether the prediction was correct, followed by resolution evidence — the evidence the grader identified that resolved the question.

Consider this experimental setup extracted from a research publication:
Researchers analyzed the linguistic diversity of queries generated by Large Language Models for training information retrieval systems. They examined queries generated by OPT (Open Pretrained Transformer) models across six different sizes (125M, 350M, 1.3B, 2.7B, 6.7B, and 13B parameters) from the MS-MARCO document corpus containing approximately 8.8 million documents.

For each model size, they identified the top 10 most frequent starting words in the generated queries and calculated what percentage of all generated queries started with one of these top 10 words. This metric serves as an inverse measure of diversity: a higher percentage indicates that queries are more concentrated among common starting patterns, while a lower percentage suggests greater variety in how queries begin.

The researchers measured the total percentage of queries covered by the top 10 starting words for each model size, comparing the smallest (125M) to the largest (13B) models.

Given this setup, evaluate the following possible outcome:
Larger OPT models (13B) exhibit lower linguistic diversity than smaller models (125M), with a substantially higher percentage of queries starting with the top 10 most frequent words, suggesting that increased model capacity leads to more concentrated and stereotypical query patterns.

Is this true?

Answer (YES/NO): YES